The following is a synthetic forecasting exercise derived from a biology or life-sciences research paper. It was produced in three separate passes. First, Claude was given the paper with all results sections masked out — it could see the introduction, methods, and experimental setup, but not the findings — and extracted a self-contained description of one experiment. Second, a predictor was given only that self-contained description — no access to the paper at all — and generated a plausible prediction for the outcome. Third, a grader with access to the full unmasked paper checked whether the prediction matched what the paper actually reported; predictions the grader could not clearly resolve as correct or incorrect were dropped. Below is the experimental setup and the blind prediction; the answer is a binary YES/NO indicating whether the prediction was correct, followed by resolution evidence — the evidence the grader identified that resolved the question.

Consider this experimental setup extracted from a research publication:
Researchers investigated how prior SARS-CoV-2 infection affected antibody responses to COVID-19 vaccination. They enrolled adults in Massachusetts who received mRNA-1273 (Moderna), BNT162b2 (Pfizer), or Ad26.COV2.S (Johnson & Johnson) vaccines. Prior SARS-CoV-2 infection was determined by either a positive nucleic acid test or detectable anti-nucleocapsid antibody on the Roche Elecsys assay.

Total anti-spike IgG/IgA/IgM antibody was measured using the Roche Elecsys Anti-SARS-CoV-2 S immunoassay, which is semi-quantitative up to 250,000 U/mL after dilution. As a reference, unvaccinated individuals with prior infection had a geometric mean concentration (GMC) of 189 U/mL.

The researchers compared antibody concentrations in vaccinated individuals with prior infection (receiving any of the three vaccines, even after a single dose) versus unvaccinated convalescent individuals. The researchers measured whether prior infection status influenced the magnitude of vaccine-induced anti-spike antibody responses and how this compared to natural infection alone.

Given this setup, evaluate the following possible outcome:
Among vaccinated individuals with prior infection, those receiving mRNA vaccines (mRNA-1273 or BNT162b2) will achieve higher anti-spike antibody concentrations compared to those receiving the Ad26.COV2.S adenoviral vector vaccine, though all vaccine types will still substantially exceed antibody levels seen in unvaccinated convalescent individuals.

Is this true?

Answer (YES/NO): NO